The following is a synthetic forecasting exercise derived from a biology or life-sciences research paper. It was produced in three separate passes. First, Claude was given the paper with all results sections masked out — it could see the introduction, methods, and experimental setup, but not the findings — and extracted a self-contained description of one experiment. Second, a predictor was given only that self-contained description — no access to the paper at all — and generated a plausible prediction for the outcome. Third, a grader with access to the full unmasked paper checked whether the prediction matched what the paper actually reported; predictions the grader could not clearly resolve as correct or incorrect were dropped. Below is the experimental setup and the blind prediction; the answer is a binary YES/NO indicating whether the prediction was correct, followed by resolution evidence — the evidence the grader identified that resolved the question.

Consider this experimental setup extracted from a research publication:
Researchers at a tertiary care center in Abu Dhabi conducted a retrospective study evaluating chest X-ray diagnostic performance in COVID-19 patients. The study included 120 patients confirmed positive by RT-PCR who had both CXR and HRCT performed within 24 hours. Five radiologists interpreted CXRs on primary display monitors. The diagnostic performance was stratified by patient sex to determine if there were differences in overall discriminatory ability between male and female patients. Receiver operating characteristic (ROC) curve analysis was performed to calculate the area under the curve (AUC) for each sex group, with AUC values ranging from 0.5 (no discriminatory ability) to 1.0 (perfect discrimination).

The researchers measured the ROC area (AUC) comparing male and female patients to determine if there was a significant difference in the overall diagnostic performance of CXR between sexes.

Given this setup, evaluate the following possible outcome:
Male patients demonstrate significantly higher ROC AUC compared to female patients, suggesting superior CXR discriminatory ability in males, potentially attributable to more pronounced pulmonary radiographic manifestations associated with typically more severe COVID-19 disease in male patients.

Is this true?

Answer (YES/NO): NO